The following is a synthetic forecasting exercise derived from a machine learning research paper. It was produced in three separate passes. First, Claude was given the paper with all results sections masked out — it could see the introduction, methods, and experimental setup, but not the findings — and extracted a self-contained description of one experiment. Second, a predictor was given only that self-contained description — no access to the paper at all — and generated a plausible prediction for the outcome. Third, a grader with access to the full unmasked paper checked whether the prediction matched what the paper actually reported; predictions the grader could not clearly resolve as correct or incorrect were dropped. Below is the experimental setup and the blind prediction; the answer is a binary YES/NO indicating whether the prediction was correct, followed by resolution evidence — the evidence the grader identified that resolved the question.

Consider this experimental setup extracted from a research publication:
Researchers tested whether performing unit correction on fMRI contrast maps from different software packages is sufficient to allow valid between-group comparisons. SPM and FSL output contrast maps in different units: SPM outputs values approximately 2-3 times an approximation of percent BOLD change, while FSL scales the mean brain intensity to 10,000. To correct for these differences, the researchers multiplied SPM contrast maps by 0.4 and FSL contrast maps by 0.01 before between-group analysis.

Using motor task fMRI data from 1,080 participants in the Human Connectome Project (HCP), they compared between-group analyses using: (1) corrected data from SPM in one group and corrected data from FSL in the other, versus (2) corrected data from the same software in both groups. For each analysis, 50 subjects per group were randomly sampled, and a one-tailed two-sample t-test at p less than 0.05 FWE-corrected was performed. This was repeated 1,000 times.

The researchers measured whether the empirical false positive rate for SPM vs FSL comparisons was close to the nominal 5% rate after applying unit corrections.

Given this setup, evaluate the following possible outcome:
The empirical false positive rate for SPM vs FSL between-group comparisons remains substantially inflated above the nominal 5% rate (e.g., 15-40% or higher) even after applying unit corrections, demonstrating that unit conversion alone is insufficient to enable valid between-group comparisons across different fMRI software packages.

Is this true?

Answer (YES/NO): YES